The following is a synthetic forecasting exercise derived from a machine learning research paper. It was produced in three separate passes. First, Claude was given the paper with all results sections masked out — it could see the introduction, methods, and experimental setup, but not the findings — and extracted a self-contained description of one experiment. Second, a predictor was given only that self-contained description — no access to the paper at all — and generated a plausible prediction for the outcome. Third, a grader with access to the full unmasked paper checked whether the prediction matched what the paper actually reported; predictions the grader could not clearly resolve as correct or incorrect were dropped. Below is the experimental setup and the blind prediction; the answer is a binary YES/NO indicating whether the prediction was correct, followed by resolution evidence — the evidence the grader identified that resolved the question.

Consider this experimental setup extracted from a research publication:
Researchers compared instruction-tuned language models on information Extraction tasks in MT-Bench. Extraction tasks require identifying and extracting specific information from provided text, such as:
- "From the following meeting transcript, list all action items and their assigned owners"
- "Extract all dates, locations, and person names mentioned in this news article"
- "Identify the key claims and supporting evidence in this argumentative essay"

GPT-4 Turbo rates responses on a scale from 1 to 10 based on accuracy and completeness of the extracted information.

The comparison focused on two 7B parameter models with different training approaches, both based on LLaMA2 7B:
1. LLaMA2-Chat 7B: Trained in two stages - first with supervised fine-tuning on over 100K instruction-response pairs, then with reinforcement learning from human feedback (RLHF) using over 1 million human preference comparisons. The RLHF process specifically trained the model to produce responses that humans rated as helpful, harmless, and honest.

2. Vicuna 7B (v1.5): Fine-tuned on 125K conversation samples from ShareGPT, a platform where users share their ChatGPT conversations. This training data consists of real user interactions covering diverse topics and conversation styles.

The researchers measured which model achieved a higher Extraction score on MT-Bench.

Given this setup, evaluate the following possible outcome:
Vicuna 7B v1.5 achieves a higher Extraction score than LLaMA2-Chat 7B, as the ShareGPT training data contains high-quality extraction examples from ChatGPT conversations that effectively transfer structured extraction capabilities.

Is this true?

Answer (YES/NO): NO